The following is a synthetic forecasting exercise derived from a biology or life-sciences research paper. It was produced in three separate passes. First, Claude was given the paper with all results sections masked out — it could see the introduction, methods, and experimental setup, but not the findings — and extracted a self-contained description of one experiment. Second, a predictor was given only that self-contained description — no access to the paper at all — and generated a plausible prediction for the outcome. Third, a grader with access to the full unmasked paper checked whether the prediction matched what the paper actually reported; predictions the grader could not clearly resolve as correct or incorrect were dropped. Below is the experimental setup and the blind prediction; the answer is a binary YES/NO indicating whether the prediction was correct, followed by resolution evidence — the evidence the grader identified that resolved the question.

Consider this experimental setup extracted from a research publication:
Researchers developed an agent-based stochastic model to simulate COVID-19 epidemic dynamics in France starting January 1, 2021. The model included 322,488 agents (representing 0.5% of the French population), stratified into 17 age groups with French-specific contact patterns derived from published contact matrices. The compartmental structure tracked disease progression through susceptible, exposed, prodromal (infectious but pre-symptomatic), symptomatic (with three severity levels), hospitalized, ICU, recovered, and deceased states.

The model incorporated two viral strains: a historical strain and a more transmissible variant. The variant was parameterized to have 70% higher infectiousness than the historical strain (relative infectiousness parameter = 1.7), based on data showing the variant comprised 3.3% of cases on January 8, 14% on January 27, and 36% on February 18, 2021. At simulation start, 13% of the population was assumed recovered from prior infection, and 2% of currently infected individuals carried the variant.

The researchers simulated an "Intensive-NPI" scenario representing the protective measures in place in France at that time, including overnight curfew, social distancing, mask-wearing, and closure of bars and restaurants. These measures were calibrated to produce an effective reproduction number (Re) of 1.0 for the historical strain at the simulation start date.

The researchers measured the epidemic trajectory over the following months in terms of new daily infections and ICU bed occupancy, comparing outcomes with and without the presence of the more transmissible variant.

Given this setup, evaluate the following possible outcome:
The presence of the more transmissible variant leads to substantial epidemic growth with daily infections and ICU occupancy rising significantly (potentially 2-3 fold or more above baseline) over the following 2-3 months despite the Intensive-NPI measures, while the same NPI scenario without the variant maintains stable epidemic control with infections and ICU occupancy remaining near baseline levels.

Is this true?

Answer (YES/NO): YES